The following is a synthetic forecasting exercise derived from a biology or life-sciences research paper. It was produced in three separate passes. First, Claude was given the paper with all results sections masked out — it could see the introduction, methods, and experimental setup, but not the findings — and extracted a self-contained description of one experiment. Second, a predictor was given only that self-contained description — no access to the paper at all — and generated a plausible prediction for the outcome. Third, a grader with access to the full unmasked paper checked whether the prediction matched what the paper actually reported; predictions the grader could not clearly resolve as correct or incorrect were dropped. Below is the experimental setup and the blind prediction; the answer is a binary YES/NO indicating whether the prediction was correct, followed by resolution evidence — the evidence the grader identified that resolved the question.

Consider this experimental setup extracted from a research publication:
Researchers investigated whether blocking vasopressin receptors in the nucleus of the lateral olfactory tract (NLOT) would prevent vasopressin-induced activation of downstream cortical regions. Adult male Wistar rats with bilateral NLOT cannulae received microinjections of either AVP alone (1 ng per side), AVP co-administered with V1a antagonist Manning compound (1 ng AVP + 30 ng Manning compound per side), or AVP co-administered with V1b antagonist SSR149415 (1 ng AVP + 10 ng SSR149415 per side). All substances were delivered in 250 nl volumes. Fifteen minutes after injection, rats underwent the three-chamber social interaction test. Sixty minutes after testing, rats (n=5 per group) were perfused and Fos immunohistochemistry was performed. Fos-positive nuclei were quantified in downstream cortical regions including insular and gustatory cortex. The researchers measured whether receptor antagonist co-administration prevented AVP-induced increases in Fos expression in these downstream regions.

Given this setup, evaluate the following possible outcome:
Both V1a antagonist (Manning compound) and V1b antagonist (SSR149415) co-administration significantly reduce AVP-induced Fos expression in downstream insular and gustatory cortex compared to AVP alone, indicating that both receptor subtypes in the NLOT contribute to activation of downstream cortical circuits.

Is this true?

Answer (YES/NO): NO